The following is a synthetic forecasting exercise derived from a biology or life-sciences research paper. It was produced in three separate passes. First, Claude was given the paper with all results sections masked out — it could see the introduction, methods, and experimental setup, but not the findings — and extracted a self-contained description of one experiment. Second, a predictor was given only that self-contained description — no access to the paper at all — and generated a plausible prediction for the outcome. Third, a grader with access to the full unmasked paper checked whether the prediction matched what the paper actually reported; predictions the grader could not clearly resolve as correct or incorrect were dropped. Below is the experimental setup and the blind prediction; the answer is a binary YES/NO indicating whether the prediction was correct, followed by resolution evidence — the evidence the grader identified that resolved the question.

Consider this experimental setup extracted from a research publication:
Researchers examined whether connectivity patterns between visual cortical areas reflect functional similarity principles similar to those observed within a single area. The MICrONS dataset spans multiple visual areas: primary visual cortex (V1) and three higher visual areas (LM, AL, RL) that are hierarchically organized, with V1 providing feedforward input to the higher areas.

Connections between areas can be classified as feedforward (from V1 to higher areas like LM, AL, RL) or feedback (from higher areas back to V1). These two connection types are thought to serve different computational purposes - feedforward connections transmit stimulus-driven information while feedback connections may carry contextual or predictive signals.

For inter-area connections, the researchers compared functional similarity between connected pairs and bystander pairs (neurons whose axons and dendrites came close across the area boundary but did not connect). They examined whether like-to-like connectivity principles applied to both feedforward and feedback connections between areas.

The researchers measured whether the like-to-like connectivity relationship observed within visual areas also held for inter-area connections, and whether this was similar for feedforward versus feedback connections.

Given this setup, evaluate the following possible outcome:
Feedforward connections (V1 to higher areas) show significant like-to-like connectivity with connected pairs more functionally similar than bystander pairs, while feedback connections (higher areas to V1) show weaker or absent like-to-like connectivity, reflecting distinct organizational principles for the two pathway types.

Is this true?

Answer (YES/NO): NO